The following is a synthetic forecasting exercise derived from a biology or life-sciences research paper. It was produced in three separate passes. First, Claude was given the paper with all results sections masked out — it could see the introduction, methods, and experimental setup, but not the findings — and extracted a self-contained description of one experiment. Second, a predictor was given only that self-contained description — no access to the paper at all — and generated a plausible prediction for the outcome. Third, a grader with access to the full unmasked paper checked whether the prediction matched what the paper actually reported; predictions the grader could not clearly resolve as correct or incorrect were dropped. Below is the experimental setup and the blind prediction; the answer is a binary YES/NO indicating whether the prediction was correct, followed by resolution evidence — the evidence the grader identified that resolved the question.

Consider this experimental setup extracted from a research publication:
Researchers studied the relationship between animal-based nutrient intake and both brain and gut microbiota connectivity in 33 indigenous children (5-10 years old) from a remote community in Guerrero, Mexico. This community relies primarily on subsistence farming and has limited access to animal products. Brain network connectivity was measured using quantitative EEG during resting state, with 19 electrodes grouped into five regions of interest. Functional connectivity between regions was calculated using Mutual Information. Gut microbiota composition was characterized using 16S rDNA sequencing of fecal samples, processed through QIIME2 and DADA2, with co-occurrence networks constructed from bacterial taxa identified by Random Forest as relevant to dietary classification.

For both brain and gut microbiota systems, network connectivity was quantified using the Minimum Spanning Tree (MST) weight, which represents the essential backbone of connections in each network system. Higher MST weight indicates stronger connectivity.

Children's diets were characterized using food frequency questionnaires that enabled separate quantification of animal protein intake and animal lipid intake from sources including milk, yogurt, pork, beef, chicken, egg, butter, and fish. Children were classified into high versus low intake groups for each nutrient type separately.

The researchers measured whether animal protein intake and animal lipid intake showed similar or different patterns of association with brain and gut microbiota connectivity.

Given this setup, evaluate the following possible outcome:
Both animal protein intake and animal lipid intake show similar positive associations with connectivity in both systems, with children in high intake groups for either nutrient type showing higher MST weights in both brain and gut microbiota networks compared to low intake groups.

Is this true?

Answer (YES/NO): YES